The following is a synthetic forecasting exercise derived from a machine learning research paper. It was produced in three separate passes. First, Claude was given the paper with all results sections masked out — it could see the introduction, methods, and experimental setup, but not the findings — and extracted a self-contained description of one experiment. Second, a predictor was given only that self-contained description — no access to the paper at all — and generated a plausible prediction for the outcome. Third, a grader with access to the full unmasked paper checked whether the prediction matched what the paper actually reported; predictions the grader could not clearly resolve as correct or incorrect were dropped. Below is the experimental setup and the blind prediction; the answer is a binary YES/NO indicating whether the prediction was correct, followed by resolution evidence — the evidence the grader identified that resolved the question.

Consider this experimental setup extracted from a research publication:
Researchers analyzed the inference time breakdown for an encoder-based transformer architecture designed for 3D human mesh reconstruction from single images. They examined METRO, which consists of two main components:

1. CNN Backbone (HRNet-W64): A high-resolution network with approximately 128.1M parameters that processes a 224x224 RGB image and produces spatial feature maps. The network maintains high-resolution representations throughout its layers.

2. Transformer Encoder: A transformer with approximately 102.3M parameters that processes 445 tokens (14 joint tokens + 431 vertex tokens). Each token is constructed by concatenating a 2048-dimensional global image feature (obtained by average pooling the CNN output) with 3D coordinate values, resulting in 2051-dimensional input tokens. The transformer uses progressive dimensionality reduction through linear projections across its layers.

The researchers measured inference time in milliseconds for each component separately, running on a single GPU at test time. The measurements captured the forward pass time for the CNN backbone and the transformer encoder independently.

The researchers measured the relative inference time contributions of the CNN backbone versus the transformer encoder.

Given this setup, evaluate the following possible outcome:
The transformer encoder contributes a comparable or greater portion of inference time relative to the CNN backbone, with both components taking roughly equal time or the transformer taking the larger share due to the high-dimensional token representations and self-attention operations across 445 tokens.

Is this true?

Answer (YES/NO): NO